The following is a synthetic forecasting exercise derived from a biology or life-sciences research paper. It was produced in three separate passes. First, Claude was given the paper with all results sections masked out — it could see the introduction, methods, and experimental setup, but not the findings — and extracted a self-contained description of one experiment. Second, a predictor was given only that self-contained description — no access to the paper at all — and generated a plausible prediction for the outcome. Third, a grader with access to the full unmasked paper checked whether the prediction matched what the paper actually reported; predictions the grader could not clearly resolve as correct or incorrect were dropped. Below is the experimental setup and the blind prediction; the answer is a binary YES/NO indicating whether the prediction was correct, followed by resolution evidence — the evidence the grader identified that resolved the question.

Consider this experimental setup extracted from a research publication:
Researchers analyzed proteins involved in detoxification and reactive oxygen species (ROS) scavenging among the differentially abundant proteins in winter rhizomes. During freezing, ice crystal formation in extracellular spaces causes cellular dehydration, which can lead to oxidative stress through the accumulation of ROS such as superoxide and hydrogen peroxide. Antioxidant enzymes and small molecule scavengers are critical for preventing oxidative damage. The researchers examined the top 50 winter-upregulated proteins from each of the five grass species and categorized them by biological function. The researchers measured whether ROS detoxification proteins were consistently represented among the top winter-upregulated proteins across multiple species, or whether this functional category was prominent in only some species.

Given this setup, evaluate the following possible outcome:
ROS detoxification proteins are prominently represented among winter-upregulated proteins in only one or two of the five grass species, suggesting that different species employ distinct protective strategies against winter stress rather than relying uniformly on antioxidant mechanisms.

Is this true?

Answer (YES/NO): NO